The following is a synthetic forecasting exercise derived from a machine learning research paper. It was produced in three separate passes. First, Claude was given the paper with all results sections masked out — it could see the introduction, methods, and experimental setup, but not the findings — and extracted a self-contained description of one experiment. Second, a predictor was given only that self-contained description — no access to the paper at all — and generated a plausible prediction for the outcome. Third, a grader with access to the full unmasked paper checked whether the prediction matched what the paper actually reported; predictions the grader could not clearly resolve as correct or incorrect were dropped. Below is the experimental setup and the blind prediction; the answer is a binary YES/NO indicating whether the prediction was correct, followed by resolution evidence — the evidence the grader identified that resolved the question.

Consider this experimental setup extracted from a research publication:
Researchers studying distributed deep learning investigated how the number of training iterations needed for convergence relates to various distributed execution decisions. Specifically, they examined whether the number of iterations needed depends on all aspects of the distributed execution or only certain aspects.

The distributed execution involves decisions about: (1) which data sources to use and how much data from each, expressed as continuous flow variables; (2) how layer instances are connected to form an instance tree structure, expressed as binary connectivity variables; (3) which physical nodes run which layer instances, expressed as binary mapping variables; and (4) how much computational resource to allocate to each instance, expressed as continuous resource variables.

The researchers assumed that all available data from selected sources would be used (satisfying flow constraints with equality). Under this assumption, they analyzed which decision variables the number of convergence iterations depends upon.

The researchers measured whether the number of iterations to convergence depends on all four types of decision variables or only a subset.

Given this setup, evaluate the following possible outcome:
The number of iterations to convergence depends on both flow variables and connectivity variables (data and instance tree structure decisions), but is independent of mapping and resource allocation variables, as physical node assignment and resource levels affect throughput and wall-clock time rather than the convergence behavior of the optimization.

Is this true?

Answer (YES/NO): NO